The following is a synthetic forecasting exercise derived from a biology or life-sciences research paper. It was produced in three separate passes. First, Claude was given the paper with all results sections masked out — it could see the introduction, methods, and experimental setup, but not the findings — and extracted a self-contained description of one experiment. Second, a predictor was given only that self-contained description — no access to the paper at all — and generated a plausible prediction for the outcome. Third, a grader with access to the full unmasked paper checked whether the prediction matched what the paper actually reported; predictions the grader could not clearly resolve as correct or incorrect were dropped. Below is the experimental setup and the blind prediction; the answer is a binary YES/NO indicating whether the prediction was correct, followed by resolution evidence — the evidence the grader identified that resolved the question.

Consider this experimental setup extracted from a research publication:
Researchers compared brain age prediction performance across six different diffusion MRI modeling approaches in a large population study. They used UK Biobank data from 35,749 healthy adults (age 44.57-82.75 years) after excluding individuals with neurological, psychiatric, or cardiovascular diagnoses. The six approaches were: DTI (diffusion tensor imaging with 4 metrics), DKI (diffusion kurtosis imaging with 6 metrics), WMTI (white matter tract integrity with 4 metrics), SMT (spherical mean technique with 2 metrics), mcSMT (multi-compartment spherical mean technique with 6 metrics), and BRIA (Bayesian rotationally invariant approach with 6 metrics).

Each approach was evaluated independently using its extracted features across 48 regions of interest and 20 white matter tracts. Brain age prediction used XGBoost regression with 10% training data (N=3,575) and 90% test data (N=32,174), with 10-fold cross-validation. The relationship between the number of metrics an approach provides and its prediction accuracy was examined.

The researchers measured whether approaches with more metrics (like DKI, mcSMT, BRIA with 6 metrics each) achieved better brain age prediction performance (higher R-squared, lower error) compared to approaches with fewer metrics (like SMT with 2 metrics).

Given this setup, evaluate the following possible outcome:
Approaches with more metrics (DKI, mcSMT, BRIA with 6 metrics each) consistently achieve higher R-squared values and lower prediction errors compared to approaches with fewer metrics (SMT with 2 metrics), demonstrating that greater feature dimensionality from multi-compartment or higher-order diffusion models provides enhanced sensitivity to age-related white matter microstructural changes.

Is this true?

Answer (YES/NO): NO